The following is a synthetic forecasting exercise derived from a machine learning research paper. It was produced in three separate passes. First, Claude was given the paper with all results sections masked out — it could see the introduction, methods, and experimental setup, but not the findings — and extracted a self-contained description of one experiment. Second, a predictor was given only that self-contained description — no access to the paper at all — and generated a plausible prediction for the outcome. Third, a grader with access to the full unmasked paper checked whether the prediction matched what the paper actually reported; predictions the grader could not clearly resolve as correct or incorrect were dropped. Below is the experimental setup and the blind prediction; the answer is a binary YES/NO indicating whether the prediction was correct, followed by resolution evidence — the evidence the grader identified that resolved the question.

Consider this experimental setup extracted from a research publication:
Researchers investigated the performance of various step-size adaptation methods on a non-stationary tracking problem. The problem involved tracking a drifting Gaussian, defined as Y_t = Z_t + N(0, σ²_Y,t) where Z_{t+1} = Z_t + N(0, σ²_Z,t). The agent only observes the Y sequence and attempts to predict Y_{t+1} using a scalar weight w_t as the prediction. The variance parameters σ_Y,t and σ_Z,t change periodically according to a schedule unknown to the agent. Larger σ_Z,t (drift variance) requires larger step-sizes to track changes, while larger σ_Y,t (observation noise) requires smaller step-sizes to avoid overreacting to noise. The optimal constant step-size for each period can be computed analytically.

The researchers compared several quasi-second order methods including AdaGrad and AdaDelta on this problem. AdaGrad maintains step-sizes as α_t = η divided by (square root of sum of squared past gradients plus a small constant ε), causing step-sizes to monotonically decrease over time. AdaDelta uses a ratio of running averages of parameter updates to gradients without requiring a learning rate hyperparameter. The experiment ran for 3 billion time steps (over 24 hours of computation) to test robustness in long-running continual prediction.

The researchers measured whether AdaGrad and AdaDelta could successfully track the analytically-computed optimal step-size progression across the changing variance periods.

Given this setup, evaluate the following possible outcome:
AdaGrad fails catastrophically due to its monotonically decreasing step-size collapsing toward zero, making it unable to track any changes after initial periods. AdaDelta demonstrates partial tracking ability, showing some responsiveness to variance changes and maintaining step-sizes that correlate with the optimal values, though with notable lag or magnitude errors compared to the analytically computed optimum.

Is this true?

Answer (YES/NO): NO